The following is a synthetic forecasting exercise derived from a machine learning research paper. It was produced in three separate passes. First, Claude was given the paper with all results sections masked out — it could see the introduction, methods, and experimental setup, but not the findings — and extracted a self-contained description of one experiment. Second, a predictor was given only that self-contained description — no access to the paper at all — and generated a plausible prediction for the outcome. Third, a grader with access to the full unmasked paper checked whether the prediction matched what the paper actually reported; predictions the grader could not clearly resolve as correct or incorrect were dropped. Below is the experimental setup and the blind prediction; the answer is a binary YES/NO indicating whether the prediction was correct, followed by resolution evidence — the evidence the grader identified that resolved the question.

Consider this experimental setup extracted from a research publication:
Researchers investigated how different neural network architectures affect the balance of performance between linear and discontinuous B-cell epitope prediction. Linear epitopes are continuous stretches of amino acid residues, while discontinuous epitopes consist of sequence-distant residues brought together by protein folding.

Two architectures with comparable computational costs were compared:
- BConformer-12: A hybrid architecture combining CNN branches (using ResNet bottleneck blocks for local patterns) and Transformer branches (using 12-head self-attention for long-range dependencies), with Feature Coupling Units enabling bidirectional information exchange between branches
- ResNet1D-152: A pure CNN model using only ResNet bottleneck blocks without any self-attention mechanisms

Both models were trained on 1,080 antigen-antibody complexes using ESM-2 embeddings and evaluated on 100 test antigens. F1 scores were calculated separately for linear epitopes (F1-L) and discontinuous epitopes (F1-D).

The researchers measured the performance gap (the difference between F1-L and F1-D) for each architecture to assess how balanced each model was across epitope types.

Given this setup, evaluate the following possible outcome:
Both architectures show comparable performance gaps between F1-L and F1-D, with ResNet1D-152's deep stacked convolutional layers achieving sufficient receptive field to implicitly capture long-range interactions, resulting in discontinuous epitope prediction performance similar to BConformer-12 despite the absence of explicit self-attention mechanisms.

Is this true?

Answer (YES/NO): NO